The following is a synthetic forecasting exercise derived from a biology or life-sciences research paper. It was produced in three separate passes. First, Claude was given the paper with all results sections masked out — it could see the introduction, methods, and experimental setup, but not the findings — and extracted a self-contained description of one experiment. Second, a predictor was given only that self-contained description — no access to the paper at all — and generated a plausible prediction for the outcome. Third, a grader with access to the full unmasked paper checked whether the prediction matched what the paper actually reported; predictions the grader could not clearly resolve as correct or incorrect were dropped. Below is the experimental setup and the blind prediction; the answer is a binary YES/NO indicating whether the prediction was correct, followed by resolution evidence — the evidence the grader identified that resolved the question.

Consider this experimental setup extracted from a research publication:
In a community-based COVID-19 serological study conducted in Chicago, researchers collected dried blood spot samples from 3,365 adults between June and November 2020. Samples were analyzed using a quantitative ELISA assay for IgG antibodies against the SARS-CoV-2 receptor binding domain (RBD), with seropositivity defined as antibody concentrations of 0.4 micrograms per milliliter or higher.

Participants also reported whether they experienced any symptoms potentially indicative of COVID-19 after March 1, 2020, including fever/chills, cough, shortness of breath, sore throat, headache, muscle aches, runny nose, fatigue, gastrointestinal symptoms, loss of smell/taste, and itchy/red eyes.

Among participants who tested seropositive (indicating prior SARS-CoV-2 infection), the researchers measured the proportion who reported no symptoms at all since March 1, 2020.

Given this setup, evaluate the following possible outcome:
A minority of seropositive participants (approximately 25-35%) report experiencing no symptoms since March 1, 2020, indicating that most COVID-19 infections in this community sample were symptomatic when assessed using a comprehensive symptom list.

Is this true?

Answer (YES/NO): YES